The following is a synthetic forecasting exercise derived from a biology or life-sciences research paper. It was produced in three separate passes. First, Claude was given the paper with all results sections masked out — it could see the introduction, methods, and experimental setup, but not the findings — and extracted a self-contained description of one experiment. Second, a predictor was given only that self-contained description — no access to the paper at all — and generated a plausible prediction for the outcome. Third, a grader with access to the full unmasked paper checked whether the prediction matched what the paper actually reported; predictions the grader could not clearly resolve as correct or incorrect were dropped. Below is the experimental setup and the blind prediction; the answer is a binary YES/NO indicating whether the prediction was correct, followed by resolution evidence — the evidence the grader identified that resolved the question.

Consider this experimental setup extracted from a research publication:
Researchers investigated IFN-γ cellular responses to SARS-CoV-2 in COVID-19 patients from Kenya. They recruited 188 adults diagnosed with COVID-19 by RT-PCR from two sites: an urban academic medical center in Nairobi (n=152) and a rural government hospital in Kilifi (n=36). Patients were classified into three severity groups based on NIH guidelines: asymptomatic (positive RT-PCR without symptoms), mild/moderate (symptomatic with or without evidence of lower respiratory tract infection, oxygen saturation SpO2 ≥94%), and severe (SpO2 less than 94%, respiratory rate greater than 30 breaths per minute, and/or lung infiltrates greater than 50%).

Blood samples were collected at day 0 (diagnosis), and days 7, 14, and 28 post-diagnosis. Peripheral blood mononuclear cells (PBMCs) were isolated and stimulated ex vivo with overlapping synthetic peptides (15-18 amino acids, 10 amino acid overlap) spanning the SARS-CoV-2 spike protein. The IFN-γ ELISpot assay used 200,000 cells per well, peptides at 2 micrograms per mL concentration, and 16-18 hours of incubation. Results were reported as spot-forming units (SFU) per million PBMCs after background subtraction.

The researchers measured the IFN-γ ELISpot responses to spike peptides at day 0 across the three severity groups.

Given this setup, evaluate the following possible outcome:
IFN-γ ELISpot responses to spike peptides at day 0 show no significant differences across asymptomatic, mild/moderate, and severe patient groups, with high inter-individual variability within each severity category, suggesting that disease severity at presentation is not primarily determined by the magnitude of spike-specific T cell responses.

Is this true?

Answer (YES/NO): NO